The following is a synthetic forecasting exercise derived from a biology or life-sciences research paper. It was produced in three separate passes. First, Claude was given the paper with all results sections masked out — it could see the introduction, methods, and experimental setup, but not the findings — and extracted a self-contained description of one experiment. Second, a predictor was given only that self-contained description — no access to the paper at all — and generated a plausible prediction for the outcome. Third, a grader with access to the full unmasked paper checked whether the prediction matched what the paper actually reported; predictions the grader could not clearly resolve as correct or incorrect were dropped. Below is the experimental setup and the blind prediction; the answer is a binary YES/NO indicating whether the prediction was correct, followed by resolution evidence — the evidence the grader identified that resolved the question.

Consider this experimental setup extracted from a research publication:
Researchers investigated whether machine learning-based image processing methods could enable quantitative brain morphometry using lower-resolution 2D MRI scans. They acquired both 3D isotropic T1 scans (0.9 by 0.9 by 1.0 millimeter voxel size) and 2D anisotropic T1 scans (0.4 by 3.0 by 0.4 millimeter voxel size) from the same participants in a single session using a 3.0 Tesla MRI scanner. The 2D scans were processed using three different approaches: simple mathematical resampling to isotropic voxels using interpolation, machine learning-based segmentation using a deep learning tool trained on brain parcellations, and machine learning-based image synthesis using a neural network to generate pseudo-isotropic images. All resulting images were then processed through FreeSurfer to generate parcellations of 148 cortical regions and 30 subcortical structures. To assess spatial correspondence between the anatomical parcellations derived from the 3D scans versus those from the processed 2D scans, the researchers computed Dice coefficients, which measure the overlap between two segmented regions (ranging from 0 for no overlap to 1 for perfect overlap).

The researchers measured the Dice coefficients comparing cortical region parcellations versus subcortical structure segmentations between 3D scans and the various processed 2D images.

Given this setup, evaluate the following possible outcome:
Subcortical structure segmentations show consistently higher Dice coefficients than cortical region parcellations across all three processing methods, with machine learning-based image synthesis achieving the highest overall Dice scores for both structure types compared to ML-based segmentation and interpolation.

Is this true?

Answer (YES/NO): YES